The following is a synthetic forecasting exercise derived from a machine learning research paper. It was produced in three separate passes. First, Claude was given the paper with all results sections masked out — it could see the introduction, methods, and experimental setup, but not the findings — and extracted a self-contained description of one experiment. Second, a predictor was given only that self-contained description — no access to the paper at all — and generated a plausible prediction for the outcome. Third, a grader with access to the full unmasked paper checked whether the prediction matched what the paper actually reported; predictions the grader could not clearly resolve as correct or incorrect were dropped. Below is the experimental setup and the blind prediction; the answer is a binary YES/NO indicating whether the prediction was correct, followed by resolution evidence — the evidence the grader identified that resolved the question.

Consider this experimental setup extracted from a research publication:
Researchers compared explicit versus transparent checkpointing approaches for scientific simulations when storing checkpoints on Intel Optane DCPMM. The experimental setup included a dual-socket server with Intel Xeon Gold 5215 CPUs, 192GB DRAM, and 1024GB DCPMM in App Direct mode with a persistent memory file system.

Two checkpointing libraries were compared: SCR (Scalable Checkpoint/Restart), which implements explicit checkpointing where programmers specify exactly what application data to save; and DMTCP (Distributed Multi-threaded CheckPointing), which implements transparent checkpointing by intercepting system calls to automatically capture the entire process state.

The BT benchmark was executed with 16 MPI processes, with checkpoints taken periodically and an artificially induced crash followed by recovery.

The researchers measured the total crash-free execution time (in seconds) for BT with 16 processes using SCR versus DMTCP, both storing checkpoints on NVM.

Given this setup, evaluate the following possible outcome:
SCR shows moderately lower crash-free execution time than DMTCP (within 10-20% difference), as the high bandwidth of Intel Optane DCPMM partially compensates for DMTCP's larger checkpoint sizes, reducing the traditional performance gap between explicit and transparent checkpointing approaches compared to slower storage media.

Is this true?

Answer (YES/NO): NO